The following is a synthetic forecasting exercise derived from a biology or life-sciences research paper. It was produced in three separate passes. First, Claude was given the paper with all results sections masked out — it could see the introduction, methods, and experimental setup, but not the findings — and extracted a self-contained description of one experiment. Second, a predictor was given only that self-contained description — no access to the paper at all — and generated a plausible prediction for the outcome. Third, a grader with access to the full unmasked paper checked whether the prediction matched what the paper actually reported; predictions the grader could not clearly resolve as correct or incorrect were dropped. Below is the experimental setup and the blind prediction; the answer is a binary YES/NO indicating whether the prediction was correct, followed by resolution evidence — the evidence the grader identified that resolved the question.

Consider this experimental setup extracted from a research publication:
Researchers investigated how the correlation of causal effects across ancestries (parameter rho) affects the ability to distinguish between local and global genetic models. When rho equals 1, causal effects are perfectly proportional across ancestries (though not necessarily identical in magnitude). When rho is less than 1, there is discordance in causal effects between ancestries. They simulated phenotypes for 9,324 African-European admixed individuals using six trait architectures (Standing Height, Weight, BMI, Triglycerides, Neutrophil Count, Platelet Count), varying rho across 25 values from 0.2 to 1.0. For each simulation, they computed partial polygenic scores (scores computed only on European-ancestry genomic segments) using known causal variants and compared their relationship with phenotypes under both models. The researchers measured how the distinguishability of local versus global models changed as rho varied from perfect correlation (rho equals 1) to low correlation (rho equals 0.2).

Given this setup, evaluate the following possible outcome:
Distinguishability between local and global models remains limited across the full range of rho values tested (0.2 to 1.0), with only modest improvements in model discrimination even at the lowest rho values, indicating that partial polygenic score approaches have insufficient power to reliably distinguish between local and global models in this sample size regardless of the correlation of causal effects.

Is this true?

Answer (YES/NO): NO